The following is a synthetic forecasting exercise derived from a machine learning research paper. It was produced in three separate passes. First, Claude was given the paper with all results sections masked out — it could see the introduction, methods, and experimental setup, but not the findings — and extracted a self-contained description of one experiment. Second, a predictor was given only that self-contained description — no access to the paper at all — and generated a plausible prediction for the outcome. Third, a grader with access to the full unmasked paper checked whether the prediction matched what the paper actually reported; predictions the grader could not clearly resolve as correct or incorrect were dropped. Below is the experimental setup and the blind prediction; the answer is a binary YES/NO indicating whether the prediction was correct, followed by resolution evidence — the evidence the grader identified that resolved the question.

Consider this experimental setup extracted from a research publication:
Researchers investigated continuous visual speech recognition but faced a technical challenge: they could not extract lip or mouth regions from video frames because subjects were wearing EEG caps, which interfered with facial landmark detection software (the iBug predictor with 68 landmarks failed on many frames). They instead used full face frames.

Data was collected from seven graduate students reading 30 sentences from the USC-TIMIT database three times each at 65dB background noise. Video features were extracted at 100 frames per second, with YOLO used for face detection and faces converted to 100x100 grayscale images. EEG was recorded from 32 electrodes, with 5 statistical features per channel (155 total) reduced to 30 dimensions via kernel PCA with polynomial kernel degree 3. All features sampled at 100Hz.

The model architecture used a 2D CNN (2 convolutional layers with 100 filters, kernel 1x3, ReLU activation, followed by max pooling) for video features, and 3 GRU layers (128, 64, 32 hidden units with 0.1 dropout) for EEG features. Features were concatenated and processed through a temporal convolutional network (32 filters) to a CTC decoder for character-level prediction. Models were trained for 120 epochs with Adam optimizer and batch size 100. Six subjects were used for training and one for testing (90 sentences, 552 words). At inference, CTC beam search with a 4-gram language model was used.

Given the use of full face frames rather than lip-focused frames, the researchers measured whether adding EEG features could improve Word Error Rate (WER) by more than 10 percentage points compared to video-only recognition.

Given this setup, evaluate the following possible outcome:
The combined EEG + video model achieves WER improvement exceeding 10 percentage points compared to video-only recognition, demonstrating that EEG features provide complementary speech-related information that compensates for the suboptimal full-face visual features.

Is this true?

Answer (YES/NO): YES